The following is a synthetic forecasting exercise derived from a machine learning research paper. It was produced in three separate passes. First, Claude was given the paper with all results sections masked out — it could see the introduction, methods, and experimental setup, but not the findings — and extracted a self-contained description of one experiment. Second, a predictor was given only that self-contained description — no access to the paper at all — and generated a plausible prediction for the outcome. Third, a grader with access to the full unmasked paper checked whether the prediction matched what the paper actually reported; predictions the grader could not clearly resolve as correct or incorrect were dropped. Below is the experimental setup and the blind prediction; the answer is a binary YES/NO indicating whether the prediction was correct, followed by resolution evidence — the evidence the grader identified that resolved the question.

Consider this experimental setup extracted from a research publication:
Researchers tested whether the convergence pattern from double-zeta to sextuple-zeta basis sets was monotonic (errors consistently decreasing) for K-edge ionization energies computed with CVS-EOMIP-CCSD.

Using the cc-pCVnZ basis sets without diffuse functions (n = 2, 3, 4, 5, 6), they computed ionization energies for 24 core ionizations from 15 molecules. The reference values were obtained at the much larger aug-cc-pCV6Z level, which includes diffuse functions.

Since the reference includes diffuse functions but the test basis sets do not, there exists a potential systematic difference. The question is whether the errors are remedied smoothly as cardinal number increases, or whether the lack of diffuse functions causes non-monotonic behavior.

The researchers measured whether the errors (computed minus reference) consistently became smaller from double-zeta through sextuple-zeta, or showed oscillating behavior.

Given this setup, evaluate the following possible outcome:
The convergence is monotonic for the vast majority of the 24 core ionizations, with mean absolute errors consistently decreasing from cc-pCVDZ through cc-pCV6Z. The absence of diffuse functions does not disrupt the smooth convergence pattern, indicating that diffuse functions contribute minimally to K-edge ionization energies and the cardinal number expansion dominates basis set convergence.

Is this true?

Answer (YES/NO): NO